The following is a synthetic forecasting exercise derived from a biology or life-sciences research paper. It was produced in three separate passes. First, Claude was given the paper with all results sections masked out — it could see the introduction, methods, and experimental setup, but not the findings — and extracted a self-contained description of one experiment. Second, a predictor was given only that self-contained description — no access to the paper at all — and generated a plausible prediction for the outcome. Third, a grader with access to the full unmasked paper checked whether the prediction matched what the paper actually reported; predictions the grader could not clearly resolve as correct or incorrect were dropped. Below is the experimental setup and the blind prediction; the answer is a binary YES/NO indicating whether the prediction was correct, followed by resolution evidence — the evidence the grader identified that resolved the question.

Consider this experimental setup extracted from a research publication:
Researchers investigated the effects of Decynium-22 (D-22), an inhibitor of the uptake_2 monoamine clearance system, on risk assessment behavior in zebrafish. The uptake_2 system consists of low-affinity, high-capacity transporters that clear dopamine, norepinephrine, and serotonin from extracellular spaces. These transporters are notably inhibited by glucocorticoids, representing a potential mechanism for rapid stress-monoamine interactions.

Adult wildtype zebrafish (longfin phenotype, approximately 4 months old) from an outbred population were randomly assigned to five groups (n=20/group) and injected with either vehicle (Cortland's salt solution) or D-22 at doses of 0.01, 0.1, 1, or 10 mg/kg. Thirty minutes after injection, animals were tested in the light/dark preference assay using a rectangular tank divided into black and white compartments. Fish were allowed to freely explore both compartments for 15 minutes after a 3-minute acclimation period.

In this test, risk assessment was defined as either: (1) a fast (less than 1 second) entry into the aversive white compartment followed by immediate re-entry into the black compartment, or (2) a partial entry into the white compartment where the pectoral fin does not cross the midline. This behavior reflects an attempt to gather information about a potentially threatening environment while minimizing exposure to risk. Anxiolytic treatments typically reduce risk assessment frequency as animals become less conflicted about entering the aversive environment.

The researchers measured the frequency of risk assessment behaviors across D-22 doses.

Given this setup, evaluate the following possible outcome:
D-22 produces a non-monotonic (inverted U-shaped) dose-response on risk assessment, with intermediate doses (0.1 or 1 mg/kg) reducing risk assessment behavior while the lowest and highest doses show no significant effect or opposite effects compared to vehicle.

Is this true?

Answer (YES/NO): NO